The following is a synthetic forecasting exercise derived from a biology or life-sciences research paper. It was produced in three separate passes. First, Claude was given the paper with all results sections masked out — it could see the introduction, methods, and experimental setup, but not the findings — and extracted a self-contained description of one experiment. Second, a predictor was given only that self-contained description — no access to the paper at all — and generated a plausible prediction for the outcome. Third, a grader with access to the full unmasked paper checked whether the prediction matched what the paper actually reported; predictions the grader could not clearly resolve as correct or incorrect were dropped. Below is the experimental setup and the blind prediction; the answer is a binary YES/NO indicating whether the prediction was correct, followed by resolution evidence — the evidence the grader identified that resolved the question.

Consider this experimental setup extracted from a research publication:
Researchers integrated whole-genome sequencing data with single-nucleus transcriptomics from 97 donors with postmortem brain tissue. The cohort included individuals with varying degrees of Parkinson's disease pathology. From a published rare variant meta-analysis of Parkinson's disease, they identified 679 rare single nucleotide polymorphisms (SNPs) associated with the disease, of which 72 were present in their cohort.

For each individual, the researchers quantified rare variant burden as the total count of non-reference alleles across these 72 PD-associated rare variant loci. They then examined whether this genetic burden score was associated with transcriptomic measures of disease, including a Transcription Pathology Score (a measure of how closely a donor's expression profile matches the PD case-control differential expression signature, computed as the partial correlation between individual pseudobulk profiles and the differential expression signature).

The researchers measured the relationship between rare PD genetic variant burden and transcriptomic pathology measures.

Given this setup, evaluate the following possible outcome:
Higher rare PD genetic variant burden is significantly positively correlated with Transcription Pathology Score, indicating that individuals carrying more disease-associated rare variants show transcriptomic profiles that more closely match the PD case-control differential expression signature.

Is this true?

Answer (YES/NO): YES